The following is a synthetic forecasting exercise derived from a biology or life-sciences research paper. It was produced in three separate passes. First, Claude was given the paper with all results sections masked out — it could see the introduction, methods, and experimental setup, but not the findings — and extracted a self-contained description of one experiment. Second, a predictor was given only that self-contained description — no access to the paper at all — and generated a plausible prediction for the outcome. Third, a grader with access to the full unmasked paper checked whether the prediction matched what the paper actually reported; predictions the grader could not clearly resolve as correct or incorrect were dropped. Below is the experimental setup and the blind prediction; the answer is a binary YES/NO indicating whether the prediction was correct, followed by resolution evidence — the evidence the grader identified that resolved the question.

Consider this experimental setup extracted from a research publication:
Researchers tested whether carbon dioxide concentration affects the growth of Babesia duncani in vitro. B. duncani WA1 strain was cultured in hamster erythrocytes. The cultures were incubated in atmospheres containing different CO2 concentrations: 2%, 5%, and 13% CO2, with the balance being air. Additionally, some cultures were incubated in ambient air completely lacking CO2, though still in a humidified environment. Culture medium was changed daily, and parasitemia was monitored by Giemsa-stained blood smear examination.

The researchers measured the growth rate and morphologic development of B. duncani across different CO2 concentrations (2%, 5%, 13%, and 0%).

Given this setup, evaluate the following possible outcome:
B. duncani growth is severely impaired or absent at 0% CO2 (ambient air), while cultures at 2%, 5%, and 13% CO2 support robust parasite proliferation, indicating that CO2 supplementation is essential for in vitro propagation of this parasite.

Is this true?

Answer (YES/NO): YES